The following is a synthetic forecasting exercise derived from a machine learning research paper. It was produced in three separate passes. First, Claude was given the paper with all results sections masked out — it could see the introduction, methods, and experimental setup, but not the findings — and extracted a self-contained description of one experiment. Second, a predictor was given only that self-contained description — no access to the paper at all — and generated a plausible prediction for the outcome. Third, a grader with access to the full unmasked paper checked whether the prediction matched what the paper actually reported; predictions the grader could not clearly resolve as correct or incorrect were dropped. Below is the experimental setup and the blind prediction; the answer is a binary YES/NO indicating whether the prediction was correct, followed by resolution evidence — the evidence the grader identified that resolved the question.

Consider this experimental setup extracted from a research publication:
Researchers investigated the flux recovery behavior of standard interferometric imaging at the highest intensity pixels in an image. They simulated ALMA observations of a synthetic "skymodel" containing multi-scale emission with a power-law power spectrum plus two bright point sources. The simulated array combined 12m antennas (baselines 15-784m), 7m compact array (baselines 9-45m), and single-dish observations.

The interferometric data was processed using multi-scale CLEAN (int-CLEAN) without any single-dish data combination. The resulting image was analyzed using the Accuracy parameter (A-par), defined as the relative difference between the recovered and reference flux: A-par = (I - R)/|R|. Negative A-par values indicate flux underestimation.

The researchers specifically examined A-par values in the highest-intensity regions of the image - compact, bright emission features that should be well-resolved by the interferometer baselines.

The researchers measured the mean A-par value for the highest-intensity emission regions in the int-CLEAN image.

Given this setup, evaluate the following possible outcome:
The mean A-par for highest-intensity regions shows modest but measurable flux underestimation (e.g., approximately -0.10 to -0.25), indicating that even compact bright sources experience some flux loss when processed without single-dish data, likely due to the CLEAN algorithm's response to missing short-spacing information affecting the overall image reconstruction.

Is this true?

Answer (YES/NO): YES